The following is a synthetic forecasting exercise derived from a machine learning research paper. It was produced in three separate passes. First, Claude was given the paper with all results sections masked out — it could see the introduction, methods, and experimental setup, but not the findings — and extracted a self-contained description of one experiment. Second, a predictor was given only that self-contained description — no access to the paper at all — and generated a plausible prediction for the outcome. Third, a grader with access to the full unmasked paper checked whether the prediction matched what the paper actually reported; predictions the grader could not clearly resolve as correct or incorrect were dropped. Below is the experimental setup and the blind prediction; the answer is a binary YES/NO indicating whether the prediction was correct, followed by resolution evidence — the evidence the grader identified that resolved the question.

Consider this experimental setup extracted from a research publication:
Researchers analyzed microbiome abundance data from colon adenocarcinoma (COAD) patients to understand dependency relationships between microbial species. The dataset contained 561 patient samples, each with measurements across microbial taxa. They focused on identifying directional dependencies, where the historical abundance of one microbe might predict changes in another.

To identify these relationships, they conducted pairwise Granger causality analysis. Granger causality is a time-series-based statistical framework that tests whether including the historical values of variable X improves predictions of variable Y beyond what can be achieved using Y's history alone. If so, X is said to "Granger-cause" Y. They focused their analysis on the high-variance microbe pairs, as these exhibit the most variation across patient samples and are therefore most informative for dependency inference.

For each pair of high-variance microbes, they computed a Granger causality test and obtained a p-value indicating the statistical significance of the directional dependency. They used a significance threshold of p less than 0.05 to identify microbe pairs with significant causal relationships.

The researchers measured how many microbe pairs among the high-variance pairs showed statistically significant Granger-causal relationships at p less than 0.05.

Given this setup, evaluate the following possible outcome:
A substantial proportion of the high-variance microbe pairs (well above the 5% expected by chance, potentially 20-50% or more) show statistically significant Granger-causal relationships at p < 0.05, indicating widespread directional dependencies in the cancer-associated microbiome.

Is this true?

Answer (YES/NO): NO